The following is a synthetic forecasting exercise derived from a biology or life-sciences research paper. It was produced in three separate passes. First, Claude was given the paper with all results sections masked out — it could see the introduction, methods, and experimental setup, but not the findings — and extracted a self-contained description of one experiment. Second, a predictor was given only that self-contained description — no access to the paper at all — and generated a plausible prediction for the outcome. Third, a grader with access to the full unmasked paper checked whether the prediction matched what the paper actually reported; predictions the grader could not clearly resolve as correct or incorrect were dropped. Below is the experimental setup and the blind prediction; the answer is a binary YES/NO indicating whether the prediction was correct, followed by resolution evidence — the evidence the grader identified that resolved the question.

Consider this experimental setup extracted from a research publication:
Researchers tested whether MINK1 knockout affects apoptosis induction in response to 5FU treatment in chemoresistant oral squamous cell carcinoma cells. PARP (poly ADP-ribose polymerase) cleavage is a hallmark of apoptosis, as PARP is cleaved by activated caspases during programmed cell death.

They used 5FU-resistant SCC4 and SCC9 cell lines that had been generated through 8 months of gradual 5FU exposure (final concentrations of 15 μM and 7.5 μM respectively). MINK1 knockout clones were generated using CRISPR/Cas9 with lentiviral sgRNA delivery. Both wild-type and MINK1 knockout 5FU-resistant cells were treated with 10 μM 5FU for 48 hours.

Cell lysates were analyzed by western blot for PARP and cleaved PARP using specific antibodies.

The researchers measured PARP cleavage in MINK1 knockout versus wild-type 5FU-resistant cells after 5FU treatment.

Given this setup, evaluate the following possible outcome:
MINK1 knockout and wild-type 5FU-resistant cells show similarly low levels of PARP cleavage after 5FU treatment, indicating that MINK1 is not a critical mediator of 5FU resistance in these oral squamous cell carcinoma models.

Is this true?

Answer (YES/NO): NO